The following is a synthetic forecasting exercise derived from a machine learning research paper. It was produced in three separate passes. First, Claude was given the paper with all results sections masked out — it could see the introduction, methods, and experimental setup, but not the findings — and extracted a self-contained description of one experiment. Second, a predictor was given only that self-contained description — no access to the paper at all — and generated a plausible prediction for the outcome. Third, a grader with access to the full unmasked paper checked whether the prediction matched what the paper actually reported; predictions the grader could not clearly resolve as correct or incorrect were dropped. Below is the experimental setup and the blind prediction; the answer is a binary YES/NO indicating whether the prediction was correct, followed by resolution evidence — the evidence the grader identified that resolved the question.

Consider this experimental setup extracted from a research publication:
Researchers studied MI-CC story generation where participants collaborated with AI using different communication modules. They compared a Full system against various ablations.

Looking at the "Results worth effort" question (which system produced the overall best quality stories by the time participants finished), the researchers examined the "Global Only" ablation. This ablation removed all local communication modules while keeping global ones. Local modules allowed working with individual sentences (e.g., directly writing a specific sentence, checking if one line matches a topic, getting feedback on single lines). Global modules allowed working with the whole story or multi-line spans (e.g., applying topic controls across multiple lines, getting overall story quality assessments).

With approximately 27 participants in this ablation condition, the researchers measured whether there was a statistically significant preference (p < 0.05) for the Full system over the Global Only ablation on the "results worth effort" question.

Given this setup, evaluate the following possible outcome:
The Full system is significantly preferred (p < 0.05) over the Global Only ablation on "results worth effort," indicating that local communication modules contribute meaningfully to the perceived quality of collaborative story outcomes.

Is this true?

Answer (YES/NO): NO